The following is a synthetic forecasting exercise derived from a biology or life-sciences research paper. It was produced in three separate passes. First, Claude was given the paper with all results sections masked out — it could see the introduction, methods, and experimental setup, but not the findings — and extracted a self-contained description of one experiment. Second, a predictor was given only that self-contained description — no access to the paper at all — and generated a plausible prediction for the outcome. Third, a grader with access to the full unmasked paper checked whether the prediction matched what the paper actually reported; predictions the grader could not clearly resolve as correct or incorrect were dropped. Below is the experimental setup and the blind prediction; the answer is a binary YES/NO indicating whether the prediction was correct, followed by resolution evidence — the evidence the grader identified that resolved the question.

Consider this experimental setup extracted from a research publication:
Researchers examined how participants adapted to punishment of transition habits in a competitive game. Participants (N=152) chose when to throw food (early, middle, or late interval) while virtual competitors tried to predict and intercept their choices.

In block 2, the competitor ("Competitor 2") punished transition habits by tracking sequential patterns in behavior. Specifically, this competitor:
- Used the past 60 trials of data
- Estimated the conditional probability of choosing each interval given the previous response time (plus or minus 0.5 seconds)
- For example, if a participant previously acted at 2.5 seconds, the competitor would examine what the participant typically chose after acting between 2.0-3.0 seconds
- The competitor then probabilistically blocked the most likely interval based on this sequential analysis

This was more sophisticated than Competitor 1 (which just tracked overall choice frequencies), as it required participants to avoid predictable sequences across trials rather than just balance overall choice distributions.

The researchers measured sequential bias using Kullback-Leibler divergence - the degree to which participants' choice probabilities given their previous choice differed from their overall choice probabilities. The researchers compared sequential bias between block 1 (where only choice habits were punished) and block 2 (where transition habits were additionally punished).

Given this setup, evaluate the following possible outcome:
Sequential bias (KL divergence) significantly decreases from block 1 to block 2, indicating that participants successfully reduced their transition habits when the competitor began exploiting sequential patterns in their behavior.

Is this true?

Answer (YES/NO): YES